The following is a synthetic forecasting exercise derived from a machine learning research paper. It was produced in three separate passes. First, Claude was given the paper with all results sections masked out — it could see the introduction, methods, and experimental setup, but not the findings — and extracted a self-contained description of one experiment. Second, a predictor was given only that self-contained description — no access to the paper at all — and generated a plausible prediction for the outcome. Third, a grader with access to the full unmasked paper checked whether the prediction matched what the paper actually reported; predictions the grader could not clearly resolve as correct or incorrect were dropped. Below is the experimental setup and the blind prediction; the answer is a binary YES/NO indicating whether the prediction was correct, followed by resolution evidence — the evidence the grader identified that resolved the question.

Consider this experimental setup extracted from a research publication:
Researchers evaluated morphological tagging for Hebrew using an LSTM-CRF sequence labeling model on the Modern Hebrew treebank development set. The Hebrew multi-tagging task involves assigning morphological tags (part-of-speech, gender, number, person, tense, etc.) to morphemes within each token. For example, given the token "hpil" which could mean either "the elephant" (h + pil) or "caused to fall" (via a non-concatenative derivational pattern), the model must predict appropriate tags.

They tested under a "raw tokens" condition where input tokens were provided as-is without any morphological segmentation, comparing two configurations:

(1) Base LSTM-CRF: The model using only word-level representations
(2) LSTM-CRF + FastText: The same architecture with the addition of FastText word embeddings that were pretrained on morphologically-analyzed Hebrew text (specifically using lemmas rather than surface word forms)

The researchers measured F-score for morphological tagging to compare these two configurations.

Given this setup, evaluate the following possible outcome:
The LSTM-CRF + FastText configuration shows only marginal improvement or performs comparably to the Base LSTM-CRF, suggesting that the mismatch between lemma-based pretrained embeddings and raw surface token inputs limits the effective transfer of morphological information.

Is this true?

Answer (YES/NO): NO